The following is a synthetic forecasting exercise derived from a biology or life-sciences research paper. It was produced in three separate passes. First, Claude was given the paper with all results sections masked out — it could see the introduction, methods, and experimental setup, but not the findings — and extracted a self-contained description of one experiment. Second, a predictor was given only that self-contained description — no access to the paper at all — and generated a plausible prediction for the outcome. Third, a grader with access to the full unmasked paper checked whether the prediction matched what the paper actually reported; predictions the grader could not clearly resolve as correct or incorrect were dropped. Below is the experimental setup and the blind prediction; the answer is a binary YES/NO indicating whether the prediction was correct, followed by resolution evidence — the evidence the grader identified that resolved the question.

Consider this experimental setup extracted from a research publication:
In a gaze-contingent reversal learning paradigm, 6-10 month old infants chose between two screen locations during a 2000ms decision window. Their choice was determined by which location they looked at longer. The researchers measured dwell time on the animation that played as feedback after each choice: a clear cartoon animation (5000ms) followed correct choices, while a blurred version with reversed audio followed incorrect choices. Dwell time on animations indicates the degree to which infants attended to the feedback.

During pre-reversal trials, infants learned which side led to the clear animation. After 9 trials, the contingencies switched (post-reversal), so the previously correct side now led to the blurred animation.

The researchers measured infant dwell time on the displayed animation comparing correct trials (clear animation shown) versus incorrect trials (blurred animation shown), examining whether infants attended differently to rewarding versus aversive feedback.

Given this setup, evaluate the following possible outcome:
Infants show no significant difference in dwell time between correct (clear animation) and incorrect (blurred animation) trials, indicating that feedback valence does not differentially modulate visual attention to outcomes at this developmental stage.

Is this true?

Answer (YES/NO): NO